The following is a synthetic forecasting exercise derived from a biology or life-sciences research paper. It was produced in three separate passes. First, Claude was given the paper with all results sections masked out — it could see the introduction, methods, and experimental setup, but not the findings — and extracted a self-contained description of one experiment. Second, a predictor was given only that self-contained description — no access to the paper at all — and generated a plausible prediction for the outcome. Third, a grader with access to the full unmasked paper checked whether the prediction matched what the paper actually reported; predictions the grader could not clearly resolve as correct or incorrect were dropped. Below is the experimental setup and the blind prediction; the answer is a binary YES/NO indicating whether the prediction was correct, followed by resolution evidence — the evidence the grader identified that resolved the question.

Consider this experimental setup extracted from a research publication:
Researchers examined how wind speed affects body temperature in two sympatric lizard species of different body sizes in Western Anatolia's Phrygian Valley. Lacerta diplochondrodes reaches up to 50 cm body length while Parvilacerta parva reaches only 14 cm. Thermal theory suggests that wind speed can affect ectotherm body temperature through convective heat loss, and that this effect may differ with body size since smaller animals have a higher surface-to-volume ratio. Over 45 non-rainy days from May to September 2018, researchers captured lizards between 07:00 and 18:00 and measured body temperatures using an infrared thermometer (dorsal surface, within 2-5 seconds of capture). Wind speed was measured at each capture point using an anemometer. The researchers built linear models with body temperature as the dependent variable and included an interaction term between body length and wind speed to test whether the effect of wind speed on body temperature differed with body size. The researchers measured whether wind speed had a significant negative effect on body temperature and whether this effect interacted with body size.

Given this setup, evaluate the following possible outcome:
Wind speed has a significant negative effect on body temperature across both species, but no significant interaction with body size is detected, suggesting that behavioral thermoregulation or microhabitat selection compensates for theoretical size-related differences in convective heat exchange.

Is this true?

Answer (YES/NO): NO